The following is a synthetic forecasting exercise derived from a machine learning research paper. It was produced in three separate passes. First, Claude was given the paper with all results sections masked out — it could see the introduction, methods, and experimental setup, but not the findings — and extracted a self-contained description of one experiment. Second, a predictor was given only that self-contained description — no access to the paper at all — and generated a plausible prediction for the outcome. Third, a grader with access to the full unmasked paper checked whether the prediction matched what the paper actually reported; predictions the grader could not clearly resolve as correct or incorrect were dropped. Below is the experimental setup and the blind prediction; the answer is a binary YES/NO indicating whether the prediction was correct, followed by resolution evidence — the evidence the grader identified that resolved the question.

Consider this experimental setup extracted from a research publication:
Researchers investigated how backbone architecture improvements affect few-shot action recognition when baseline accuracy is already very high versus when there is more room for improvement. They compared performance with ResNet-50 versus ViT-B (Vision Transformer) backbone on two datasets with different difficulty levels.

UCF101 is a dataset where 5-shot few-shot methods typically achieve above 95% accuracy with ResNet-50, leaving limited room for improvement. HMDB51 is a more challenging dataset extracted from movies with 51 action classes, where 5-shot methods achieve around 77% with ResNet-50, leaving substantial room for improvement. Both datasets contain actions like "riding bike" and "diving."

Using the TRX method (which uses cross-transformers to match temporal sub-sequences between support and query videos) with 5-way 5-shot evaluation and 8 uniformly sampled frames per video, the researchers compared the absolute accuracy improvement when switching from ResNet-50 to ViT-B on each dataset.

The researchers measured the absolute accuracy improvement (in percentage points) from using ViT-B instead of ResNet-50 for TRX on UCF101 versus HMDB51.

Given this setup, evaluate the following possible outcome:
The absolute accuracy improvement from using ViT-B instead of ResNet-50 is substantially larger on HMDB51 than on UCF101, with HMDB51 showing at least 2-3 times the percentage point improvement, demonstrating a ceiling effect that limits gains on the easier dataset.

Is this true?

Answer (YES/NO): NO